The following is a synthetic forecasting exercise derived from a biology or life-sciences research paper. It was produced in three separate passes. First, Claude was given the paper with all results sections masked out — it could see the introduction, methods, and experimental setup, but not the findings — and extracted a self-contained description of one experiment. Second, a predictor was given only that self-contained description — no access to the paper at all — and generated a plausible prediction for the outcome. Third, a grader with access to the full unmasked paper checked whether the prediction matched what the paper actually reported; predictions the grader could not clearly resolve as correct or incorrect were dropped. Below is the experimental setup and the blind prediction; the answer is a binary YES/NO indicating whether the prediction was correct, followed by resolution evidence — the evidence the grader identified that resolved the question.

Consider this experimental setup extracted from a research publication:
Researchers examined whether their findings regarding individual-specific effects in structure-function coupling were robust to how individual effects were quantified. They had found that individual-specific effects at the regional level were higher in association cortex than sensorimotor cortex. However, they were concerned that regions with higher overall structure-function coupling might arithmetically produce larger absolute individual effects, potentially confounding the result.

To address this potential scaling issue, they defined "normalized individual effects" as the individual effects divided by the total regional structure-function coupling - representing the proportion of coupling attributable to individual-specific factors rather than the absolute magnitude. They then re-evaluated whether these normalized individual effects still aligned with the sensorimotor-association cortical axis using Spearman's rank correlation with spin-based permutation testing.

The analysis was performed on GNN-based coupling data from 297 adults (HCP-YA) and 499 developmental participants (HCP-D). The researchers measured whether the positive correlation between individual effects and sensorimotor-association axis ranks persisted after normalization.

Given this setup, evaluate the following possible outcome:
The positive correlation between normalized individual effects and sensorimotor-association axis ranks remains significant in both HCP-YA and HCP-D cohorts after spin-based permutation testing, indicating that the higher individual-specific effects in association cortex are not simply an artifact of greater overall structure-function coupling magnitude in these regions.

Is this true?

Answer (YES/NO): YES